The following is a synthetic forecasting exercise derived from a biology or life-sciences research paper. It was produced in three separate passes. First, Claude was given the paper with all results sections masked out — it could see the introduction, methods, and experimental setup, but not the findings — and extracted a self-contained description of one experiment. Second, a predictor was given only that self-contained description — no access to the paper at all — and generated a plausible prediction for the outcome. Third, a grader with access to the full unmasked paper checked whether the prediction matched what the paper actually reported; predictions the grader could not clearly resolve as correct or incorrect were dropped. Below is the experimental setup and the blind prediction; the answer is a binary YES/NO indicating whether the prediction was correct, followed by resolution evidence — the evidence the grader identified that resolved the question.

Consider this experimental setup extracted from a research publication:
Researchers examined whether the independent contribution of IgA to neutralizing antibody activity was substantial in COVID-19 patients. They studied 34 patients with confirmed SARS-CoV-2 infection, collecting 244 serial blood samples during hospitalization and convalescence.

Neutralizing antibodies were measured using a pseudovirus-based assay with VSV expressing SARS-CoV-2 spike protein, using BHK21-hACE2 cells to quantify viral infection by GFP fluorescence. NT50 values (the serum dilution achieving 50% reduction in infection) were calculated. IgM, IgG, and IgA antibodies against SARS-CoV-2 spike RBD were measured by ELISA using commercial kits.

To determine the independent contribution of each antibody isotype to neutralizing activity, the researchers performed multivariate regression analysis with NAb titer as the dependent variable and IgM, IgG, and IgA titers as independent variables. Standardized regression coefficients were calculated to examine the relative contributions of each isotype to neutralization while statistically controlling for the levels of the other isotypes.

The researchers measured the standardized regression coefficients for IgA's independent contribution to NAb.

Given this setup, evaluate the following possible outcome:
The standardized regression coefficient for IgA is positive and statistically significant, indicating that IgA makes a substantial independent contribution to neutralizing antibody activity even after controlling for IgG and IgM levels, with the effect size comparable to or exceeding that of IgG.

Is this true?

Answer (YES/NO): NO